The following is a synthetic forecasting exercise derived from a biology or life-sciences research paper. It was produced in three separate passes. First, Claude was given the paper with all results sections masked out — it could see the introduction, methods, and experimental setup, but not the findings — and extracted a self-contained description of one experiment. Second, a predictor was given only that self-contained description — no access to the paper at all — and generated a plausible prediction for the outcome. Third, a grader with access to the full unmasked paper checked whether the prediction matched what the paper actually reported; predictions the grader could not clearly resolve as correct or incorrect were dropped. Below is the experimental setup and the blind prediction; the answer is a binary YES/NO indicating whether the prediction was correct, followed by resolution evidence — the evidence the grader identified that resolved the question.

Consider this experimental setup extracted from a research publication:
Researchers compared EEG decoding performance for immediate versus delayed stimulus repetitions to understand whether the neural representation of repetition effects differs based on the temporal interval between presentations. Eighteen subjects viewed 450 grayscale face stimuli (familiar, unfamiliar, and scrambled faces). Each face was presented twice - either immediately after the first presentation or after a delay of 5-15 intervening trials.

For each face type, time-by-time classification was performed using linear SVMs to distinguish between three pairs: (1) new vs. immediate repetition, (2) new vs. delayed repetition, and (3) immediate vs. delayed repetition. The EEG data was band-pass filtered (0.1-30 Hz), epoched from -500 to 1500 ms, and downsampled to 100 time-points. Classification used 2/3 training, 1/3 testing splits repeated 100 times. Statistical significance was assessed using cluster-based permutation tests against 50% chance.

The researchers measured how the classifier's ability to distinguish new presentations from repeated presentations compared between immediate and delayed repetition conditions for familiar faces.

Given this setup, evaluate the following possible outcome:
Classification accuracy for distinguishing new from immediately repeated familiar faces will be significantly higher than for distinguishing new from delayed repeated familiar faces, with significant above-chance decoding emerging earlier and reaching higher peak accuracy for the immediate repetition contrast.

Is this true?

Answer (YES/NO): YES